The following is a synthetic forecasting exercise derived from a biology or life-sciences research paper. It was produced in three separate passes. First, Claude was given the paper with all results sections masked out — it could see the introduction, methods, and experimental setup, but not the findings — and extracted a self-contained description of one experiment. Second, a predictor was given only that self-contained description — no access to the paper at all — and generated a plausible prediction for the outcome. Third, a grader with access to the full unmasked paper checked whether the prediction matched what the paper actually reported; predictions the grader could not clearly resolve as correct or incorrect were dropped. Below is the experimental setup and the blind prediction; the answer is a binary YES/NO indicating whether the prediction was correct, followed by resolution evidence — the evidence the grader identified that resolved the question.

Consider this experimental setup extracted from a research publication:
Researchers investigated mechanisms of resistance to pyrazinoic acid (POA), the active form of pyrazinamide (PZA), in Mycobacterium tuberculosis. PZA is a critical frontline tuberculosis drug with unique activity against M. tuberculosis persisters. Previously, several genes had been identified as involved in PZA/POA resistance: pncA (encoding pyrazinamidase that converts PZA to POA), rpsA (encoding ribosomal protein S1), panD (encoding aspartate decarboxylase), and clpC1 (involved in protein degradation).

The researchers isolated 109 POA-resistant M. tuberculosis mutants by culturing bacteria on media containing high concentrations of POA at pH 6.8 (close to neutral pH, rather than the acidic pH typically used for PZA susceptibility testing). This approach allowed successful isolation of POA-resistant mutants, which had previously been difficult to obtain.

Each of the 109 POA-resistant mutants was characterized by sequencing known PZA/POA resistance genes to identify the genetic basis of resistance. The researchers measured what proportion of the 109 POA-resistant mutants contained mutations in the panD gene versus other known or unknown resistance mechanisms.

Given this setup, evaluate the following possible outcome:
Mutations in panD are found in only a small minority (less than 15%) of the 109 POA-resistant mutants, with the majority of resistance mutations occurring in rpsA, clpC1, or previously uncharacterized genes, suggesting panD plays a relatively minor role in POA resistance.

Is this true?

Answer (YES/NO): NO